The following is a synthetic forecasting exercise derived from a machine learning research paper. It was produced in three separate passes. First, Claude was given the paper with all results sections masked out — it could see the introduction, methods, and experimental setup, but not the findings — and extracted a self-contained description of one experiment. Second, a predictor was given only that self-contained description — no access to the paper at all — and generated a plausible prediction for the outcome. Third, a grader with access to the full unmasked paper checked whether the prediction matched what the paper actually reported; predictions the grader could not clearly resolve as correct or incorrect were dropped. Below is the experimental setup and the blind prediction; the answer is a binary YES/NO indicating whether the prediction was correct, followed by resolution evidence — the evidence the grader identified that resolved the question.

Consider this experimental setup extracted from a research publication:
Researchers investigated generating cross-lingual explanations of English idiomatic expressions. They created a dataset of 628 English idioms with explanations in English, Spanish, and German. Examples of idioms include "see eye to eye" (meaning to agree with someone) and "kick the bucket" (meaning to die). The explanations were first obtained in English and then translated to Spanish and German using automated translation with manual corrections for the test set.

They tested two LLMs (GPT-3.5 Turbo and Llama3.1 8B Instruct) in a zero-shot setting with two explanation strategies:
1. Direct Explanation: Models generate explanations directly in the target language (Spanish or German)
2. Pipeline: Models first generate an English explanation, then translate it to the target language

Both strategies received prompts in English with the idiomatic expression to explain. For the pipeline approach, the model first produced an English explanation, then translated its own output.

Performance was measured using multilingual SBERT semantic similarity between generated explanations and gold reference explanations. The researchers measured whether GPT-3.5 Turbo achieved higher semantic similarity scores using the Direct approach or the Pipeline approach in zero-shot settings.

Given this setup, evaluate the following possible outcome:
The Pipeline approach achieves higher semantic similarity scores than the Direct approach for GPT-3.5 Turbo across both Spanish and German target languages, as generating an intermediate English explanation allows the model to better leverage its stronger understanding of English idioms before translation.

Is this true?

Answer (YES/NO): YES